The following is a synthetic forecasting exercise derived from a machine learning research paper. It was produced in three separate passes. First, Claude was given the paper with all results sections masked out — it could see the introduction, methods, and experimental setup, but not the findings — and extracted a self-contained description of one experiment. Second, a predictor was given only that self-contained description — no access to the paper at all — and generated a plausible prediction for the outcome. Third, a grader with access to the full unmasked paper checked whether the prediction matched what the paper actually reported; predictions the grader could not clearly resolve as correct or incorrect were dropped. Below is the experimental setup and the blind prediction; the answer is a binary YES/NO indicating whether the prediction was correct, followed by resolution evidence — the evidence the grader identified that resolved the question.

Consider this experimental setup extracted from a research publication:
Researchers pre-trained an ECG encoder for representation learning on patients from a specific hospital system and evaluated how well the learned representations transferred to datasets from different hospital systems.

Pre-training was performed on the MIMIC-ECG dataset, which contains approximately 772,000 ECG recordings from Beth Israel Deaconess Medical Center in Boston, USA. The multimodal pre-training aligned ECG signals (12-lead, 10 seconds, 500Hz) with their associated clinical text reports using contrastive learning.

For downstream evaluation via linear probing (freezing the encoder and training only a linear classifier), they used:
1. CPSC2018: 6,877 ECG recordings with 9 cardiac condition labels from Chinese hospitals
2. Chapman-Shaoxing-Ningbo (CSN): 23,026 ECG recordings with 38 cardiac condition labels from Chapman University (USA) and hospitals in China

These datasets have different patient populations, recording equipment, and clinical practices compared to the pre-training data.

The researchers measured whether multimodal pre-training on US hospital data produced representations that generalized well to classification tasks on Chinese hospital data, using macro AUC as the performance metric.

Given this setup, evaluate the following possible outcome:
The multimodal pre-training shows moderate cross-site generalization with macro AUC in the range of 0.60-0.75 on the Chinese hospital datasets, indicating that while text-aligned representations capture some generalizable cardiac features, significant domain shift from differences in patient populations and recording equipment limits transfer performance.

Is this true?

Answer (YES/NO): NO